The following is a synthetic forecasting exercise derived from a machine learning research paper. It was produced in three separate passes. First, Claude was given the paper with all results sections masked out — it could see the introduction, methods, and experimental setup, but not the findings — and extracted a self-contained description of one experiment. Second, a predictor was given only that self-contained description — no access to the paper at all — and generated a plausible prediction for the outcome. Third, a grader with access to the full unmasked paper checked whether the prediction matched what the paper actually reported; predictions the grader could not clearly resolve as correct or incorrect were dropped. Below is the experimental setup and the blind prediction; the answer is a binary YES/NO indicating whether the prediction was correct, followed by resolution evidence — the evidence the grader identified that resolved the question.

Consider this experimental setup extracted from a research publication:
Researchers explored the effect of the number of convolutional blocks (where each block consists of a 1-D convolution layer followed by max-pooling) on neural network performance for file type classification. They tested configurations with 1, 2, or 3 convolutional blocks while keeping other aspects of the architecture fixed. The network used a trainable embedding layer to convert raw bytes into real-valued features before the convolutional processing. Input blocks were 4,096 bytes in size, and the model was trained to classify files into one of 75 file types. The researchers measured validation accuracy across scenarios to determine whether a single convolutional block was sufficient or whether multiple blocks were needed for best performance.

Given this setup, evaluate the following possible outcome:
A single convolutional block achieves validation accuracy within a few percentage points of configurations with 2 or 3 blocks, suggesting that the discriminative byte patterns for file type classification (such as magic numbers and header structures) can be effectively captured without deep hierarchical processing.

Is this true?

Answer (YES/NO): NO